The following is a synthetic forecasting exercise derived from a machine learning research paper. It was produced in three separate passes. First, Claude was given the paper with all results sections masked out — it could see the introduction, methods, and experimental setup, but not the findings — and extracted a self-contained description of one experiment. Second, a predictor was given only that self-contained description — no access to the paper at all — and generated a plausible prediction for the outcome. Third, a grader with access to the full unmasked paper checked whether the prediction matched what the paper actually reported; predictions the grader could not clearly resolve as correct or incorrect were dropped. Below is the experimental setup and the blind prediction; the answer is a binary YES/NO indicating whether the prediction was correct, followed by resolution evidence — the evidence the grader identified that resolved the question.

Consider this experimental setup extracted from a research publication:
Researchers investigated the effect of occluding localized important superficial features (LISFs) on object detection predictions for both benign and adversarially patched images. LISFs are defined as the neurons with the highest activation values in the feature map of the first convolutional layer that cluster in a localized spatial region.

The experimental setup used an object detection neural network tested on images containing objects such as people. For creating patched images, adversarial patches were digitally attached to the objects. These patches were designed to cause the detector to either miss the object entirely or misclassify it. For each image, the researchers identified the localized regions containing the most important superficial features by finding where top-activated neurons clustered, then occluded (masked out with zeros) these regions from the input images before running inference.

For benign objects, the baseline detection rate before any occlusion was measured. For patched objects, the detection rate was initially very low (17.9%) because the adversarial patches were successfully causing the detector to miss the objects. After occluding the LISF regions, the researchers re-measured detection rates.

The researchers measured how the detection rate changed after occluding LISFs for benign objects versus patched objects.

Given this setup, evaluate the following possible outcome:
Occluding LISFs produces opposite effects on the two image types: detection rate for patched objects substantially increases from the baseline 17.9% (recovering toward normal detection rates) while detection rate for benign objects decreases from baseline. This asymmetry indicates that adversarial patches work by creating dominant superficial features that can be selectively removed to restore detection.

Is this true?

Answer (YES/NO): YES